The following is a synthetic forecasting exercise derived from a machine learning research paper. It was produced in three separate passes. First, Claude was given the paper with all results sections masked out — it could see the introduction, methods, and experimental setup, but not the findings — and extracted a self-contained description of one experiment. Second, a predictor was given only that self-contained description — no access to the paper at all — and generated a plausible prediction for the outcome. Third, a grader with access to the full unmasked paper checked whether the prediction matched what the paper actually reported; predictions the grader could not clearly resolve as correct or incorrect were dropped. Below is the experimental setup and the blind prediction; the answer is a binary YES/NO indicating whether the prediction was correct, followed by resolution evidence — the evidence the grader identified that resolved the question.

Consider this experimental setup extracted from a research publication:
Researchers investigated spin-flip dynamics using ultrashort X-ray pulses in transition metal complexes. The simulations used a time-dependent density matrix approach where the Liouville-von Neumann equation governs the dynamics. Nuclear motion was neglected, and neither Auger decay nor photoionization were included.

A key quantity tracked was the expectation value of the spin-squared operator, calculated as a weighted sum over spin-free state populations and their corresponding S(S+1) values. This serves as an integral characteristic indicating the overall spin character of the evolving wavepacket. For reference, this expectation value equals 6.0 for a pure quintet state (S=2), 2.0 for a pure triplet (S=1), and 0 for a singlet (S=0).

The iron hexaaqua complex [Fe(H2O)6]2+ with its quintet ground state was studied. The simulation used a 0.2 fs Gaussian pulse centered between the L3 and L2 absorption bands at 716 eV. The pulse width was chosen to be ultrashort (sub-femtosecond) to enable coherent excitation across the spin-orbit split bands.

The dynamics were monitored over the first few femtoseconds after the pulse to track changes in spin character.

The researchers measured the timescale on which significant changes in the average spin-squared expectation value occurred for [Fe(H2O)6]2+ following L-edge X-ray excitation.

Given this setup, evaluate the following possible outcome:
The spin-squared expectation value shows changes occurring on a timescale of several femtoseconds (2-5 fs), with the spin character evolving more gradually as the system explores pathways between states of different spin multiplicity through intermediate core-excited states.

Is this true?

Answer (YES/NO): NO